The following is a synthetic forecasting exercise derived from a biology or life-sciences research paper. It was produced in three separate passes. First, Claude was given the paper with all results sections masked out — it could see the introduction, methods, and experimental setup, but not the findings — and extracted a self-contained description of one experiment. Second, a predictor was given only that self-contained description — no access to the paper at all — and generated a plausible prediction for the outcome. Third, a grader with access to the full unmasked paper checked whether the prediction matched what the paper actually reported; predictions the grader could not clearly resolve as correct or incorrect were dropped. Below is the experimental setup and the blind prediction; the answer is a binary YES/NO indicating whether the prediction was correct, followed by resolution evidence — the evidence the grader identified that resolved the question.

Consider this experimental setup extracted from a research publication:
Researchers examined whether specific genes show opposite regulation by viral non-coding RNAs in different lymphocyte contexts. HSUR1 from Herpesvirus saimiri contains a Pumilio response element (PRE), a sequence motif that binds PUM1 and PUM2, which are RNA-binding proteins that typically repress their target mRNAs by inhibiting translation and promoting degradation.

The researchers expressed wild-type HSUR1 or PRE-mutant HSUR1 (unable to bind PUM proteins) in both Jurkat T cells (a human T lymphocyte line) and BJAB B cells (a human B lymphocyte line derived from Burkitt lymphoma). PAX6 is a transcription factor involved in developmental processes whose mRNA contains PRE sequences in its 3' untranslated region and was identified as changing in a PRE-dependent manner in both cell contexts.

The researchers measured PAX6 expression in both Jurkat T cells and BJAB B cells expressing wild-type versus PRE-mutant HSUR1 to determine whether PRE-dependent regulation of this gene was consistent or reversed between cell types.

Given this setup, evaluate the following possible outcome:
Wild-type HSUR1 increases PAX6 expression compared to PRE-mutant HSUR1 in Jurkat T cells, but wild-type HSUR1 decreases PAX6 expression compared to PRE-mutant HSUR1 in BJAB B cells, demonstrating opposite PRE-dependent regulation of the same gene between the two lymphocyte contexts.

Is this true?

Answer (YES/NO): NO